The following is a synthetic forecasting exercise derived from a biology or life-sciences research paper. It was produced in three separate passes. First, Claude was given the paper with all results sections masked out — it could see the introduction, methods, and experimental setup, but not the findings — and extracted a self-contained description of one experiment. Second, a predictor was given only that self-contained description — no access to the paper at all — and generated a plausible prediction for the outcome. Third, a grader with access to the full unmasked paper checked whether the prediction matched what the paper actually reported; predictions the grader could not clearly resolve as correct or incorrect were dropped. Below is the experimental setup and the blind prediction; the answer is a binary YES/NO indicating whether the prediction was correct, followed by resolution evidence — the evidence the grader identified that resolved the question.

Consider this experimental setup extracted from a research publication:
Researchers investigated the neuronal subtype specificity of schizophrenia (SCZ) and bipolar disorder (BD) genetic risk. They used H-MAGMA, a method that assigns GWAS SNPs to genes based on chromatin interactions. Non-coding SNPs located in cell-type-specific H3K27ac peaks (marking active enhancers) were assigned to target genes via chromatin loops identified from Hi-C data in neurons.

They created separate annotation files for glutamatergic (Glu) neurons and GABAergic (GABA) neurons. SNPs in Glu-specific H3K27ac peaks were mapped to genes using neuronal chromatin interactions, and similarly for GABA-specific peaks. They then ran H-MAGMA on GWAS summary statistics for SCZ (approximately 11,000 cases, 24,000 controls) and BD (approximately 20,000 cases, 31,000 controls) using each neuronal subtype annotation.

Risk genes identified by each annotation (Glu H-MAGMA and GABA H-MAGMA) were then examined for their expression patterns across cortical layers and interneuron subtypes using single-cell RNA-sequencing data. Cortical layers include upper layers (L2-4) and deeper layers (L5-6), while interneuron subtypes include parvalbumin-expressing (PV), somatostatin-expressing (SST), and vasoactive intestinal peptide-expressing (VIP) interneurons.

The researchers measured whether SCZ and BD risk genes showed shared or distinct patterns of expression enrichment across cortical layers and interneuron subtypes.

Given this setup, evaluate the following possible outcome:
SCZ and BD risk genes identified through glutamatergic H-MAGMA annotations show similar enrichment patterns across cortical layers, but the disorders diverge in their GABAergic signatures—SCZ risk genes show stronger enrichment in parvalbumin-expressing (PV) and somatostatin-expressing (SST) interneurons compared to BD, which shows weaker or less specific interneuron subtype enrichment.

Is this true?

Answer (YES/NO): NO